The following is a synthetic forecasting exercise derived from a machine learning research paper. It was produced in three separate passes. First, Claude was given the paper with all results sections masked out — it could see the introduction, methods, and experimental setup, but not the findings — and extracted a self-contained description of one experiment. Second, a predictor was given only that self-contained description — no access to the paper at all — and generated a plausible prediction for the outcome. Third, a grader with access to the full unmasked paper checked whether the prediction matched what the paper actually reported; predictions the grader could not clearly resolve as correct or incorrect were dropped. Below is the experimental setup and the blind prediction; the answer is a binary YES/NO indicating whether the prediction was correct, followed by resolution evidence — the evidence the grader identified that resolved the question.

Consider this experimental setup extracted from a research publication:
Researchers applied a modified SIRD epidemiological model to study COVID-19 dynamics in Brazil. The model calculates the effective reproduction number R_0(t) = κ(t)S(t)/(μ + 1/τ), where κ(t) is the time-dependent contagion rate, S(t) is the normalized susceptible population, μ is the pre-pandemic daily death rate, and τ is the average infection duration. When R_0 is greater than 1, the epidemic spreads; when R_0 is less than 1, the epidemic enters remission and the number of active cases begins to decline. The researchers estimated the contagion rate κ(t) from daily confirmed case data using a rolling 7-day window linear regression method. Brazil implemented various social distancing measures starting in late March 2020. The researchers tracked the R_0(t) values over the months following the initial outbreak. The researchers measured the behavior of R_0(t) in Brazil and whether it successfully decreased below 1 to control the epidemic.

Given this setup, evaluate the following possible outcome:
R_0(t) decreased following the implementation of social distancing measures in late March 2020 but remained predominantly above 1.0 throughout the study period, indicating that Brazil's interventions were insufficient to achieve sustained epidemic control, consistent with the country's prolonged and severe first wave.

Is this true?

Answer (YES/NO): NO